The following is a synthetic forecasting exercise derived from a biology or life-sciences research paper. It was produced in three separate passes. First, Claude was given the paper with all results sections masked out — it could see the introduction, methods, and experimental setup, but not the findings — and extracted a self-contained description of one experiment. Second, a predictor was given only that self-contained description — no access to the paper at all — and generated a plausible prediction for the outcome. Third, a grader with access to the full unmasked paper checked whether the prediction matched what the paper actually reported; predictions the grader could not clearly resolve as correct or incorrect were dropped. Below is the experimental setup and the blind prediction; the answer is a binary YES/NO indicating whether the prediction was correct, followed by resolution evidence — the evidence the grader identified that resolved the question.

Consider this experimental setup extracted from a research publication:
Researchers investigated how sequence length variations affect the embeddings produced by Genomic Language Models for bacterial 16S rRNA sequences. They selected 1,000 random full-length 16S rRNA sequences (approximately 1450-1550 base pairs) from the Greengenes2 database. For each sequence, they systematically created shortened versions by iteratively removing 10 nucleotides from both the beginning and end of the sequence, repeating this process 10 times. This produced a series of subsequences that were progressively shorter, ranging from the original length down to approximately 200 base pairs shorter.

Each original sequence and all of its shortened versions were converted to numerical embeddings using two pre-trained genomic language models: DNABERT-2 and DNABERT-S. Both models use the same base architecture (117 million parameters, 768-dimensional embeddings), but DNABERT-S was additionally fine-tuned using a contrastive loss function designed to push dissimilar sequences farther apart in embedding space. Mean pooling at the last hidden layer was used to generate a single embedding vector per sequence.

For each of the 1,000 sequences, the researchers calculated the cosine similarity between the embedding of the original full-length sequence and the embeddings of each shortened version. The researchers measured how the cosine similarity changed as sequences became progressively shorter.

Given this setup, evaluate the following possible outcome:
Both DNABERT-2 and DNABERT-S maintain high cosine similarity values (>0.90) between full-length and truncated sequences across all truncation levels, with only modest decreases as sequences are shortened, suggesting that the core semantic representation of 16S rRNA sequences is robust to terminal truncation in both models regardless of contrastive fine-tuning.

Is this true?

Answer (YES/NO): NO